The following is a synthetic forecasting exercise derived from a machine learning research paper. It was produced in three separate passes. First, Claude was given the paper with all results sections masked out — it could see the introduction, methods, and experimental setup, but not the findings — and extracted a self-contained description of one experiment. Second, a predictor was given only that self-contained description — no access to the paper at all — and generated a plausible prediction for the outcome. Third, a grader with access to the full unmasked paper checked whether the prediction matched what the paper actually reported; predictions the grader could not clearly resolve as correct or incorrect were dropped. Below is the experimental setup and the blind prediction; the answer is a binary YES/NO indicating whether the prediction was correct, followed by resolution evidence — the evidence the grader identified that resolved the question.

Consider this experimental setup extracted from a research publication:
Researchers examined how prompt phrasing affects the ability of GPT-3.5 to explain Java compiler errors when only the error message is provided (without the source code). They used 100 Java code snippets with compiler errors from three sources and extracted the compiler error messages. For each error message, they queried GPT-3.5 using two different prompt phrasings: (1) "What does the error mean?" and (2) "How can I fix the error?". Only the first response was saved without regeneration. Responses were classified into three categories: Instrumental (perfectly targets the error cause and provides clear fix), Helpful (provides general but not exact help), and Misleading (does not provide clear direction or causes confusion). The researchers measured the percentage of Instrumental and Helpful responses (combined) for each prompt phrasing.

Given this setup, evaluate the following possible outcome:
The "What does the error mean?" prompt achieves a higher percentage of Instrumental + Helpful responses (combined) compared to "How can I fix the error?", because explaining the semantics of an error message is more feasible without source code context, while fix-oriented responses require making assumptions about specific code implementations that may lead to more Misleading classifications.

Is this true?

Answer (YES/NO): NO